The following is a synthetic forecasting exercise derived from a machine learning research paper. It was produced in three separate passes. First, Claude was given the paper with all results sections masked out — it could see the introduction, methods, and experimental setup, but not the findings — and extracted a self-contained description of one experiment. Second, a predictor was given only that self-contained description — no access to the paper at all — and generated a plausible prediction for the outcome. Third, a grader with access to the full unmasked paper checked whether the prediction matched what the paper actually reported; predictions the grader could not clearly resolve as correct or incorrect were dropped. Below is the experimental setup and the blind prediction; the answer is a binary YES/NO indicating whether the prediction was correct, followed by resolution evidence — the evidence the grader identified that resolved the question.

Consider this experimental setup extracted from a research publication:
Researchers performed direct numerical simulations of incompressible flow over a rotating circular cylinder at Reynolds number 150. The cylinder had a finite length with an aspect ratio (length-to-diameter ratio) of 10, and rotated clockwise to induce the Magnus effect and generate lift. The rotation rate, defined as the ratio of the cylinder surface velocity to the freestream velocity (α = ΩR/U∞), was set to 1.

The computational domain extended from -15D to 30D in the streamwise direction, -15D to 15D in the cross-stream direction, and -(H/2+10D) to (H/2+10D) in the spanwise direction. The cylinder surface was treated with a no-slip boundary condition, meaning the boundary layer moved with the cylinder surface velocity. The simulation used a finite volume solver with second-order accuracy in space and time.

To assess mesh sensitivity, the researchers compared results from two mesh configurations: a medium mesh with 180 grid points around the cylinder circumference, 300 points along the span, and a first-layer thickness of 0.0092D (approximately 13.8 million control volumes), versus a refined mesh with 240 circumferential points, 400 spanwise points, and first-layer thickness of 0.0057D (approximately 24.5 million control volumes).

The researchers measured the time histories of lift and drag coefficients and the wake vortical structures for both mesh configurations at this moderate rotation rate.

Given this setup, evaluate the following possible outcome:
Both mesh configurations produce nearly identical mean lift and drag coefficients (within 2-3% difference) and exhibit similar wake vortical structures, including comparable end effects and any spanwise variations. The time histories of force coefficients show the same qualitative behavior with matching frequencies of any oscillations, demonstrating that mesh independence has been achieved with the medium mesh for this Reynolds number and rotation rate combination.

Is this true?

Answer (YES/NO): YES